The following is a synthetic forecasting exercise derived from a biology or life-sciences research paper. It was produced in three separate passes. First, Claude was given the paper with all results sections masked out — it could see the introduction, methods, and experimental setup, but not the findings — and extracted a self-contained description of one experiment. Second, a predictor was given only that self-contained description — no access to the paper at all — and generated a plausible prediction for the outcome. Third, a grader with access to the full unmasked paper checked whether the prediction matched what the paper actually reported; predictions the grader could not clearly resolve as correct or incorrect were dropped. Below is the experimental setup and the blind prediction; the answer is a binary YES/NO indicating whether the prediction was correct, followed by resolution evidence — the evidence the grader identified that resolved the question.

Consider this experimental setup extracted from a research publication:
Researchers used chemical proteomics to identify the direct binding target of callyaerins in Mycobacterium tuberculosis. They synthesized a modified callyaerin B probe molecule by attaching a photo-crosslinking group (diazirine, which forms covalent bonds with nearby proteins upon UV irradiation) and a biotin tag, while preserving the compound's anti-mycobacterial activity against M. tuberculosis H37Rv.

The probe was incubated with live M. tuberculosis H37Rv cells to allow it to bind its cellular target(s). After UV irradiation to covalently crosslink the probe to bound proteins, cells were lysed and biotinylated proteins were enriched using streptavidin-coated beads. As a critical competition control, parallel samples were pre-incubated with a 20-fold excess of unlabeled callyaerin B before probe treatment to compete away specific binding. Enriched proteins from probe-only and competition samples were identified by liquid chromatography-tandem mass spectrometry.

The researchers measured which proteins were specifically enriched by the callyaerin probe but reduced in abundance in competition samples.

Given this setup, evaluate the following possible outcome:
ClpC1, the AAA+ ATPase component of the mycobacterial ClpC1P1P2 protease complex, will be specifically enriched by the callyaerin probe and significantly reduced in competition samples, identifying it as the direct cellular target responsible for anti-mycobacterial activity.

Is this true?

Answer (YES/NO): NO